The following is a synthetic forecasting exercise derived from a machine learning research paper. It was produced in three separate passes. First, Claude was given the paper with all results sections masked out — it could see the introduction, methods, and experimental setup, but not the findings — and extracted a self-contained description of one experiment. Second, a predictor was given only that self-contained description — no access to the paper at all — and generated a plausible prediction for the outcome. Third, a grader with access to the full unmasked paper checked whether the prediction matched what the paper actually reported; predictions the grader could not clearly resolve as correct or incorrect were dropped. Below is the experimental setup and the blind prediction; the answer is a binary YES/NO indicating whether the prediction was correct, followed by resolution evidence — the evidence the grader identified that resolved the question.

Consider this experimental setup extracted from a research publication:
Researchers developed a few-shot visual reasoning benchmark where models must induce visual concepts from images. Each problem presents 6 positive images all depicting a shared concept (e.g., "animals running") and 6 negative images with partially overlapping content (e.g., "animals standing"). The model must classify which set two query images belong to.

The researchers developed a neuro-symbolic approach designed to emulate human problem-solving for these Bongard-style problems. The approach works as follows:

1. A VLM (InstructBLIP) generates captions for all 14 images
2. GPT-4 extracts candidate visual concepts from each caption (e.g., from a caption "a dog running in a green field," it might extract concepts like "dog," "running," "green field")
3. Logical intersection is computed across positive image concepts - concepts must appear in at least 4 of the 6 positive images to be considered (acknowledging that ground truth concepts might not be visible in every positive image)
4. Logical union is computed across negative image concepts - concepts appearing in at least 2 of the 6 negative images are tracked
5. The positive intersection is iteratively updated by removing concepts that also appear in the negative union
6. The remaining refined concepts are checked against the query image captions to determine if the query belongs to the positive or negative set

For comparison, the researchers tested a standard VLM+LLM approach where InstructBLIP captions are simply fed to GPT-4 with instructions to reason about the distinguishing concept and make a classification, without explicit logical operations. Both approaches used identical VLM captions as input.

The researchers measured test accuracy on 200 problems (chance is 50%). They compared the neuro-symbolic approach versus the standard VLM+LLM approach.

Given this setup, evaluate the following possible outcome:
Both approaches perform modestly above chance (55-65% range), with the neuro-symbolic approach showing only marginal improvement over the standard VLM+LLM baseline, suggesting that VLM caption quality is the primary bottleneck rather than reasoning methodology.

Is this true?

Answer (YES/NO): NO